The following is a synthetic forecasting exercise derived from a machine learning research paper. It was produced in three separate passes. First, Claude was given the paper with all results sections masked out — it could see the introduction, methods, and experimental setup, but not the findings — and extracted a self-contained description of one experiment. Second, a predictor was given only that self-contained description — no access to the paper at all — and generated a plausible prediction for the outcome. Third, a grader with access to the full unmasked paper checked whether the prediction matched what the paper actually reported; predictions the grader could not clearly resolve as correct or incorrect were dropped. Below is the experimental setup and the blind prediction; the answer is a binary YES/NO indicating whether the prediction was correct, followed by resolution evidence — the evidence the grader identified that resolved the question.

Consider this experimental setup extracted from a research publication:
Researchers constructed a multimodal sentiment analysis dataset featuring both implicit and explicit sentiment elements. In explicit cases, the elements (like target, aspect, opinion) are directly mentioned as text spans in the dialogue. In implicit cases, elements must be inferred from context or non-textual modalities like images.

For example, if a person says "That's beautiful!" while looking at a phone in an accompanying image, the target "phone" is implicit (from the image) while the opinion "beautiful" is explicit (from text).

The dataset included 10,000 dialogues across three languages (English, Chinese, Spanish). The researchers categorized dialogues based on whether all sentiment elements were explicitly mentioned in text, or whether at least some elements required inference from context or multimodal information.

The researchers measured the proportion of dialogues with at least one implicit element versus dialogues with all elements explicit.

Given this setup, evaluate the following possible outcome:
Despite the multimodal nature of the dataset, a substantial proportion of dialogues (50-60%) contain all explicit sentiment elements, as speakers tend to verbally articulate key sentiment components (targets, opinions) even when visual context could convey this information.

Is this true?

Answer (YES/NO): NO